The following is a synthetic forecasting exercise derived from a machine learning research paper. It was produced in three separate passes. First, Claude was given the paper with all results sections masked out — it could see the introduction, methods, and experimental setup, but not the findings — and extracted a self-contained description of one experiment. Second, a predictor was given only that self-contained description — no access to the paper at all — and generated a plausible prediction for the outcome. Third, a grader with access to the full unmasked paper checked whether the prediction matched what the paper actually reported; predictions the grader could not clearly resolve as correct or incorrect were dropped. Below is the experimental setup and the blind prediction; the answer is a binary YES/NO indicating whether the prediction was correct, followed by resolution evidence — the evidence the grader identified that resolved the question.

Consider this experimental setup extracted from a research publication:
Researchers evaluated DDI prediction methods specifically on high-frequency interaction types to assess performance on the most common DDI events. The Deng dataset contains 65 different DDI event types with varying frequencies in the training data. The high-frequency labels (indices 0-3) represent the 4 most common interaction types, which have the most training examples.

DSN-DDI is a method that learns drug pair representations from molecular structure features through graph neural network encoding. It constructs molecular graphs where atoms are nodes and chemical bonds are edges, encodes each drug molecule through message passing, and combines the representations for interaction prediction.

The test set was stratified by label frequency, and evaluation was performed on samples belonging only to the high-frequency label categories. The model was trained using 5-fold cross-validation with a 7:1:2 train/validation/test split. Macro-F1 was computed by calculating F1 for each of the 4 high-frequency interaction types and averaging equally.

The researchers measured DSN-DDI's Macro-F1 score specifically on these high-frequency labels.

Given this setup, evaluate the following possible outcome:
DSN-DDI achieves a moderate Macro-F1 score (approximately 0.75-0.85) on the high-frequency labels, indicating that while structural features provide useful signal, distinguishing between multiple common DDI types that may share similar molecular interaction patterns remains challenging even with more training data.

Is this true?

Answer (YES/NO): NO